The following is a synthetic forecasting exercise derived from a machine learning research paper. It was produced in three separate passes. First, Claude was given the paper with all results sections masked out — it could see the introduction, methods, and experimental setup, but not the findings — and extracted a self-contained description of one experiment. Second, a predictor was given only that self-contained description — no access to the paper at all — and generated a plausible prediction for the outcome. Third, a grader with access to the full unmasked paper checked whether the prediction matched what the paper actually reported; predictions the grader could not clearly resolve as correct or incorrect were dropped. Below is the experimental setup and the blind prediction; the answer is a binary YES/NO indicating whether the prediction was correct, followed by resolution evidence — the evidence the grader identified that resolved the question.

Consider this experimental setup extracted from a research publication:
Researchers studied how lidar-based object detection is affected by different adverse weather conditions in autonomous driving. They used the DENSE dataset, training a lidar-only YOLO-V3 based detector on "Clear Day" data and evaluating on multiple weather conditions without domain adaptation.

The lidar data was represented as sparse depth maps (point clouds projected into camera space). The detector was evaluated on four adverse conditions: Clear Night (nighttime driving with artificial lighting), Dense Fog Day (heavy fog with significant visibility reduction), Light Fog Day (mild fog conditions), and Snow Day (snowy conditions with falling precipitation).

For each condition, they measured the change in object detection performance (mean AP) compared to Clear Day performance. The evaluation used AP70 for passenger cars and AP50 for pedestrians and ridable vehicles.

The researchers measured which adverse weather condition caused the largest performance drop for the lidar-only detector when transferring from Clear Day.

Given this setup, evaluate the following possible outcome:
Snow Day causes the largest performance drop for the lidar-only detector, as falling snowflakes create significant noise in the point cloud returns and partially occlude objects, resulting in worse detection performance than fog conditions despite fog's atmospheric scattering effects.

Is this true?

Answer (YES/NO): NO